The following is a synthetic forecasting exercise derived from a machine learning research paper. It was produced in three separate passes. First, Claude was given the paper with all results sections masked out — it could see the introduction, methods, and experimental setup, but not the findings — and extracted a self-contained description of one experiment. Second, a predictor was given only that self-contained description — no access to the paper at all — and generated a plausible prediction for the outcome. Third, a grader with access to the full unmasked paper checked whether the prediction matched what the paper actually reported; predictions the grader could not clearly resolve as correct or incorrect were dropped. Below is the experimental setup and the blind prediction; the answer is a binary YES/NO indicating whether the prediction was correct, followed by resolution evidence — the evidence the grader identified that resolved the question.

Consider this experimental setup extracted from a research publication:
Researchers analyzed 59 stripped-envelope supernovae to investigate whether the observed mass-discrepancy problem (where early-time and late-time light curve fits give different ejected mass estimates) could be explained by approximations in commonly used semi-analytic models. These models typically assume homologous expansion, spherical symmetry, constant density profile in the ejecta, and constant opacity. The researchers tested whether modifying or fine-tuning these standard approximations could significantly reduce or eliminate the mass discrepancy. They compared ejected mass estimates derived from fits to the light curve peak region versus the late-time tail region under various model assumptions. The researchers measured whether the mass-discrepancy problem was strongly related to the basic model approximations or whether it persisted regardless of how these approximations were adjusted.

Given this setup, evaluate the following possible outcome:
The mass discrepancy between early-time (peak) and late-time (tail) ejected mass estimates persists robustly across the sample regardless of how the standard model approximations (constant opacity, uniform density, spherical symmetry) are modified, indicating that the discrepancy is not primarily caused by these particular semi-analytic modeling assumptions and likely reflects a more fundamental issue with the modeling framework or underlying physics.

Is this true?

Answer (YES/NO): YES